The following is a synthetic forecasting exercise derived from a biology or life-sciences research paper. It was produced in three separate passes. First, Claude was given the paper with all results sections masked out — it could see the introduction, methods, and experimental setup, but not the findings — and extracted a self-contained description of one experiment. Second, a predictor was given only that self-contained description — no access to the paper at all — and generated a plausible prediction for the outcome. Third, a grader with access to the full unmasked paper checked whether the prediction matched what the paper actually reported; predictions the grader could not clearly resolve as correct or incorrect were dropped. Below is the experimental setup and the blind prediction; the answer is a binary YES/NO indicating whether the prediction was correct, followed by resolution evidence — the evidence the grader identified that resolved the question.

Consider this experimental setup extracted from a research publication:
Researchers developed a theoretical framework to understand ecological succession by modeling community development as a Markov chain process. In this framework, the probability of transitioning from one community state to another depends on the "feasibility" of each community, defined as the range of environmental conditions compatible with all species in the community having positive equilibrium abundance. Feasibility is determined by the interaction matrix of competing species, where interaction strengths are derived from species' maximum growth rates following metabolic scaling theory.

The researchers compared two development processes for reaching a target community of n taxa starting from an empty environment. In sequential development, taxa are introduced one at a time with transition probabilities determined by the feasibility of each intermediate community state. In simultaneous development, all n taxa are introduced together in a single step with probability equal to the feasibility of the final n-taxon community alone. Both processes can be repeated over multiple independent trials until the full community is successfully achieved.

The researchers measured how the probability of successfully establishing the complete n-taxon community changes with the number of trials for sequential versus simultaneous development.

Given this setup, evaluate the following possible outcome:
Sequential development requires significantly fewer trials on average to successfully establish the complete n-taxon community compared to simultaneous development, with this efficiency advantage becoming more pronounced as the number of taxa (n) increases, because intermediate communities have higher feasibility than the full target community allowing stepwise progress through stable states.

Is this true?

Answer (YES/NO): NO